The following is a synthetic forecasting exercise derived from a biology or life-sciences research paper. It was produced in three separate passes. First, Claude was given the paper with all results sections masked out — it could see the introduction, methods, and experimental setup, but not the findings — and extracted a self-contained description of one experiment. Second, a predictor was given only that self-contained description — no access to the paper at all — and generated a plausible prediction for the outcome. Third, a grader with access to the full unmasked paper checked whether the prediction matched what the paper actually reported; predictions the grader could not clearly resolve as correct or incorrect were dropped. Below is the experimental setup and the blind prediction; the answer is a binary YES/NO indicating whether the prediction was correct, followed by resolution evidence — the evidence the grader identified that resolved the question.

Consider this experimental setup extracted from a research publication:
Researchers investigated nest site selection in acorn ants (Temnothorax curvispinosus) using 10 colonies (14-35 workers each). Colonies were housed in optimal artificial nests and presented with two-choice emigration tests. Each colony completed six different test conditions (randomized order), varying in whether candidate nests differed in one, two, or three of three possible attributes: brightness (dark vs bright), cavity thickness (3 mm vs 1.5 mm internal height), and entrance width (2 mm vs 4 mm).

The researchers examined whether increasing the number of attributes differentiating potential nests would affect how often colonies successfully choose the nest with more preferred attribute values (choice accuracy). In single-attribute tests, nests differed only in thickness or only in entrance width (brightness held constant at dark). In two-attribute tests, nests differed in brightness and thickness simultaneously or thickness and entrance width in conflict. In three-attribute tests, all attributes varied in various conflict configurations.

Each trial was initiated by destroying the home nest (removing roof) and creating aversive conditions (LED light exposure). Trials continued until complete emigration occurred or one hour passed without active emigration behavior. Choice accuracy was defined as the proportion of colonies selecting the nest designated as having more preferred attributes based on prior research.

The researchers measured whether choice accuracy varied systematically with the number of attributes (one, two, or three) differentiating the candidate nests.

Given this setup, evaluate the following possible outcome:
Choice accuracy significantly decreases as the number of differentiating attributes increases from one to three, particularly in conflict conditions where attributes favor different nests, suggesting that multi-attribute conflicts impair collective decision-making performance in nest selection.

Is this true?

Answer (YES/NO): NO